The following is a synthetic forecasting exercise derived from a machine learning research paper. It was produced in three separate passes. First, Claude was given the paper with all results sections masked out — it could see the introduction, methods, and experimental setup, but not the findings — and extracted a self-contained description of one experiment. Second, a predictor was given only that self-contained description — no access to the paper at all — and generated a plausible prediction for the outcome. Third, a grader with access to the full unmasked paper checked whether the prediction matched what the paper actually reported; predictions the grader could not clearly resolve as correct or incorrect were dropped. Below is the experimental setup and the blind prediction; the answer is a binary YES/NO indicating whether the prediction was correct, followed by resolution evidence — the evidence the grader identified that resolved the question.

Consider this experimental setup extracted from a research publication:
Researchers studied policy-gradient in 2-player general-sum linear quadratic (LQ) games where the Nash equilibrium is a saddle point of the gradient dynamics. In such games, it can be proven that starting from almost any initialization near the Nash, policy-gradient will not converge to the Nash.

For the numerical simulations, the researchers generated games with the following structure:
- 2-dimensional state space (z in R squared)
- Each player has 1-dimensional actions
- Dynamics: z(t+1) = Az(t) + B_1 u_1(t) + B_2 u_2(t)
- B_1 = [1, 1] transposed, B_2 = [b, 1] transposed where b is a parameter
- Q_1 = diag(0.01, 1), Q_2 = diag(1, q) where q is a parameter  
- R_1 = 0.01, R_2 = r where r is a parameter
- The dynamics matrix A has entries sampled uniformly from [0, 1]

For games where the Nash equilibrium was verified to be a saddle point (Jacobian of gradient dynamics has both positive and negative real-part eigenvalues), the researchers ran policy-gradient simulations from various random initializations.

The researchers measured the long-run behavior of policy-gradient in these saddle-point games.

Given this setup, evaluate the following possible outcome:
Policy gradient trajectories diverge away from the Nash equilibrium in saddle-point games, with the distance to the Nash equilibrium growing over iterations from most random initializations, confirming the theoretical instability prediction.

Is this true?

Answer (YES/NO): NO